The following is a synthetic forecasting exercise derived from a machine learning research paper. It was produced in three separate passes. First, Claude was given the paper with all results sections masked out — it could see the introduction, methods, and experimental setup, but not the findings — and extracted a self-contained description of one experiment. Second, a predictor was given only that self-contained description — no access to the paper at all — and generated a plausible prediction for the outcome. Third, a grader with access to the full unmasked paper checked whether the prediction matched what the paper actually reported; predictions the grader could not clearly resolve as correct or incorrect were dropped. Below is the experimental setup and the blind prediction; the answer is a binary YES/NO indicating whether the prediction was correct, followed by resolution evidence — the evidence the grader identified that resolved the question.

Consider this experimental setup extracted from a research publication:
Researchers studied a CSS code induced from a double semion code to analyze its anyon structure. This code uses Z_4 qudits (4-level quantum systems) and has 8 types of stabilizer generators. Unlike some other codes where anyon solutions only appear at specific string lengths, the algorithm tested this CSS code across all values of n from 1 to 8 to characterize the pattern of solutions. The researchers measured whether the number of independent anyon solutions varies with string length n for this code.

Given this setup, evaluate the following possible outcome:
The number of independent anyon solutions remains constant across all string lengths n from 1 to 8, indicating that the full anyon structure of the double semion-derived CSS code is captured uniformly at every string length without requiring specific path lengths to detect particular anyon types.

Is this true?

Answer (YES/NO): YES